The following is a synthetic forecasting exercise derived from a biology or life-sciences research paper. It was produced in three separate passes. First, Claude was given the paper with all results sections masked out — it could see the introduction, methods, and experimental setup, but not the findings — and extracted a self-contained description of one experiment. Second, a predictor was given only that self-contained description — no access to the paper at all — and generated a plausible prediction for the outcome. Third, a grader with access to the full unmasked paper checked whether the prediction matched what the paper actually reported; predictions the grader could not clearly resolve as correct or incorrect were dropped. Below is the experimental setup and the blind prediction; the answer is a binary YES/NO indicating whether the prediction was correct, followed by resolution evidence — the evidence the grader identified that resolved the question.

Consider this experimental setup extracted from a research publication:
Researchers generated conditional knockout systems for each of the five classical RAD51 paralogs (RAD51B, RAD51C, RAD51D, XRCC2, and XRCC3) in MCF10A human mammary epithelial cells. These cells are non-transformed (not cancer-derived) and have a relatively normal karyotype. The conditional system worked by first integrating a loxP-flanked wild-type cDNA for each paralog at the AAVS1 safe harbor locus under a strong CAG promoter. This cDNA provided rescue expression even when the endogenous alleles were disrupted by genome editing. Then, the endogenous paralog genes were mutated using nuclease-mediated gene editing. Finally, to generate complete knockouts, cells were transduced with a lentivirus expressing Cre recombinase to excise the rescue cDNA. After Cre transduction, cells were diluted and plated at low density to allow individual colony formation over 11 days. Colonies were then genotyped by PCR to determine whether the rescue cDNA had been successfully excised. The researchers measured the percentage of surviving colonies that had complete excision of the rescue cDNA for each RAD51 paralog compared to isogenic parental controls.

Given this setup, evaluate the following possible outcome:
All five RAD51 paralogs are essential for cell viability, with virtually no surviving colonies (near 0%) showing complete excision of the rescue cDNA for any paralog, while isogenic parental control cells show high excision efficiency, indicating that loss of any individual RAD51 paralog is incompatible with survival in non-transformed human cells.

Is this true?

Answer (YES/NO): NO